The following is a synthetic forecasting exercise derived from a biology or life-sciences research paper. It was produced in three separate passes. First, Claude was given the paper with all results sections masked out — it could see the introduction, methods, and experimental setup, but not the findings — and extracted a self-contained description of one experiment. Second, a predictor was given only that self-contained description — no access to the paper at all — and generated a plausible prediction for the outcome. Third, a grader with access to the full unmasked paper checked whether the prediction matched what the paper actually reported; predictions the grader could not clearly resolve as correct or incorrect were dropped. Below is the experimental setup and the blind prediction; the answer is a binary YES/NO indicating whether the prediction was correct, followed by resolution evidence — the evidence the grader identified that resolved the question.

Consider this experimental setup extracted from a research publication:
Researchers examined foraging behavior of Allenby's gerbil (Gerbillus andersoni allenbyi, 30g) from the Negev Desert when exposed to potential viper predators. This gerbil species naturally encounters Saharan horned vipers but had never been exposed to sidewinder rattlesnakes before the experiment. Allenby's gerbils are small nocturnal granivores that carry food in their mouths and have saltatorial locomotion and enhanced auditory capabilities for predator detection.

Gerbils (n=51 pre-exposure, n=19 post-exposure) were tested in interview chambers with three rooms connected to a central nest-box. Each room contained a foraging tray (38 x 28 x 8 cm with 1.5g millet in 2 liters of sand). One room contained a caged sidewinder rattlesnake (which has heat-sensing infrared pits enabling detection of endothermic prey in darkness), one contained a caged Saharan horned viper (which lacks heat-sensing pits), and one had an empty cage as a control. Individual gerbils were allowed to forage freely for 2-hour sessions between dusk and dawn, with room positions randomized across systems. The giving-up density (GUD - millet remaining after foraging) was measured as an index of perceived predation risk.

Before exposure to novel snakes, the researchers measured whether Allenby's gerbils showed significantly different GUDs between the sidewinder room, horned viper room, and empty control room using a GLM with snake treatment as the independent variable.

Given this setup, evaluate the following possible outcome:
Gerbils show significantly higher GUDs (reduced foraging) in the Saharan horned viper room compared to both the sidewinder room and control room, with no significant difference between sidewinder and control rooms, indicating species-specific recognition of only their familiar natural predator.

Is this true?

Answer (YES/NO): NO